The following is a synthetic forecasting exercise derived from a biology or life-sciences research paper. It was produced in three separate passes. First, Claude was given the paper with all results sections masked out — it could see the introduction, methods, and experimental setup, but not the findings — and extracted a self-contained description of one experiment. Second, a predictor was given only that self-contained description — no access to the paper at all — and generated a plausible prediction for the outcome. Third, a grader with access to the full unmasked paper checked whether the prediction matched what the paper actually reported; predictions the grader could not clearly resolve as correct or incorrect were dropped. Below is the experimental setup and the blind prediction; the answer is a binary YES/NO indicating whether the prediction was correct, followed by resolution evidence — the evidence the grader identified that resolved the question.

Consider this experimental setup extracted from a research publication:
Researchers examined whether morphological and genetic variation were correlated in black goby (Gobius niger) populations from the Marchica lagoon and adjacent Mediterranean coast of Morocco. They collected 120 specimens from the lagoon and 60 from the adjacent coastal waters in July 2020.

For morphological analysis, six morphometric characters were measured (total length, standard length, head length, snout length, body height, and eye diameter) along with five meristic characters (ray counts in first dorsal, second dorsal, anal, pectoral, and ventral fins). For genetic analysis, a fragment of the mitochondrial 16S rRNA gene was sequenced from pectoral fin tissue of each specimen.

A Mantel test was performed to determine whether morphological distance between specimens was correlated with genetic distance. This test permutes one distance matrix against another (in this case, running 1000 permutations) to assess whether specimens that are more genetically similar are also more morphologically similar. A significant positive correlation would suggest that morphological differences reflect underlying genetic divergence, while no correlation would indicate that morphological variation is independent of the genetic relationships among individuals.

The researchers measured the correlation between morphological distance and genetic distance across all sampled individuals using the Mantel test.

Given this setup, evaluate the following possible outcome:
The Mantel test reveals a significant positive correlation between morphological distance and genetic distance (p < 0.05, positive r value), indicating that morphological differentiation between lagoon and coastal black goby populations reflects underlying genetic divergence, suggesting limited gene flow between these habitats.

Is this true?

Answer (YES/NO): NO